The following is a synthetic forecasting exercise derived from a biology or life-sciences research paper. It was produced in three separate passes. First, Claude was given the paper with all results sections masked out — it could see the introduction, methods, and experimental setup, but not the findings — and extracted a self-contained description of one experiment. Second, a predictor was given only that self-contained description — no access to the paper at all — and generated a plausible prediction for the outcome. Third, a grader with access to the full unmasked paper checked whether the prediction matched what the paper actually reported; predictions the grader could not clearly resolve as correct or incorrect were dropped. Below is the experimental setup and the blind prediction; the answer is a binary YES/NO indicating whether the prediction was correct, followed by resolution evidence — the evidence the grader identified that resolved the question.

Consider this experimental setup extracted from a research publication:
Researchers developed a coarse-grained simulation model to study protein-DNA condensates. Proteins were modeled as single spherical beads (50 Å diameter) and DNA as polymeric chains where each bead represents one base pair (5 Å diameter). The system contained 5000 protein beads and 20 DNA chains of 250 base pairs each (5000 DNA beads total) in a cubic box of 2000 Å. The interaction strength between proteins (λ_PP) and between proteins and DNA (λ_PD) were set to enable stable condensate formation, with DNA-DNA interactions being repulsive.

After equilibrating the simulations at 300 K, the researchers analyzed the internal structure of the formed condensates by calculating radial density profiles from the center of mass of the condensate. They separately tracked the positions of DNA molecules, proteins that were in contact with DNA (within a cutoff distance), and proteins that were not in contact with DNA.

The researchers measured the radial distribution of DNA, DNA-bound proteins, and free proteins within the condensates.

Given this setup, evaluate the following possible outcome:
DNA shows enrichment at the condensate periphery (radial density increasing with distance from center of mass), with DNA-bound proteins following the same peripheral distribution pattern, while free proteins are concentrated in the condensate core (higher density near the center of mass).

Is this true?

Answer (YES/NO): NO